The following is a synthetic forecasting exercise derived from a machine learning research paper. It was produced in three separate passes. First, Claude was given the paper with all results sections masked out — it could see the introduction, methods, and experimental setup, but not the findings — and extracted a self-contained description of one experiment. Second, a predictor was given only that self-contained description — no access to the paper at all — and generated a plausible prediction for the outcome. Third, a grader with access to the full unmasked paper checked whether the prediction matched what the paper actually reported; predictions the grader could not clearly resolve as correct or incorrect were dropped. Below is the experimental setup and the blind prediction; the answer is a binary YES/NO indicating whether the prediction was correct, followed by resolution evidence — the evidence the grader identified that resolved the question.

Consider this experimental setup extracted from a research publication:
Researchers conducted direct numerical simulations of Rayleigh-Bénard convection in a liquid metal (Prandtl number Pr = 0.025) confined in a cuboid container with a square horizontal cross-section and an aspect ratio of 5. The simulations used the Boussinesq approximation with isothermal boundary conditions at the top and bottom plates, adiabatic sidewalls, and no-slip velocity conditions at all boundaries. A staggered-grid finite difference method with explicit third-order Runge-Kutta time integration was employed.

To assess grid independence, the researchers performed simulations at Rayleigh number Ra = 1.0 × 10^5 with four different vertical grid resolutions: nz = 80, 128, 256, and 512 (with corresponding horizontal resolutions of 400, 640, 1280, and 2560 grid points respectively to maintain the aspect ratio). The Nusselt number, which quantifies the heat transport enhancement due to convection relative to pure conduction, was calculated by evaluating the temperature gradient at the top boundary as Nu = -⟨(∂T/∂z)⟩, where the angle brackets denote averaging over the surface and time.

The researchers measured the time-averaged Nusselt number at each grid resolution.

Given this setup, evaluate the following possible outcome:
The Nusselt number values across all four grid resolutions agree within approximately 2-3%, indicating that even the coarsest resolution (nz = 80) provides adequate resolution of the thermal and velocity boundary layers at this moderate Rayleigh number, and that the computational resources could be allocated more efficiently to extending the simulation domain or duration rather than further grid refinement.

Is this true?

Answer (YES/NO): NO